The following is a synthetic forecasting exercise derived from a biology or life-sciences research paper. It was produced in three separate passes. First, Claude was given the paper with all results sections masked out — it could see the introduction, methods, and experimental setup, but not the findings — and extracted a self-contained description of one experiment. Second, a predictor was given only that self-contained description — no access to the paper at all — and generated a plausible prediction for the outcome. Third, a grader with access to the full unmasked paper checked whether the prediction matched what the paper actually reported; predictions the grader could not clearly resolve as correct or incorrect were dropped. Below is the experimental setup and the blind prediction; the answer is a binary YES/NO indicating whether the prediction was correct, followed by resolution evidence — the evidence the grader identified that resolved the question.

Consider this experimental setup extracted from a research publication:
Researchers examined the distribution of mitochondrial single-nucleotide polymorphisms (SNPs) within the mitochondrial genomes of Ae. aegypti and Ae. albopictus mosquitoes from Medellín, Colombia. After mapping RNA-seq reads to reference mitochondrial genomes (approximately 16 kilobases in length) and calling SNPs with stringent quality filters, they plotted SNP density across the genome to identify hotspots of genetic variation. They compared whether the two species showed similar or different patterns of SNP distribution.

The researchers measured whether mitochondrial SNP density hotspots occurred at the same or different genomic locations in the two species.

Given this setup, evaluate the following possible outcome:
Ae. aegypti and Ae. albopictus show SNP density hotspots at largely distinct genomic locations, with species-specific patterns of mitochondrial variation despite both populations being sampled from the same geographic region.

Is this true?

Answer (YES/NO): NO